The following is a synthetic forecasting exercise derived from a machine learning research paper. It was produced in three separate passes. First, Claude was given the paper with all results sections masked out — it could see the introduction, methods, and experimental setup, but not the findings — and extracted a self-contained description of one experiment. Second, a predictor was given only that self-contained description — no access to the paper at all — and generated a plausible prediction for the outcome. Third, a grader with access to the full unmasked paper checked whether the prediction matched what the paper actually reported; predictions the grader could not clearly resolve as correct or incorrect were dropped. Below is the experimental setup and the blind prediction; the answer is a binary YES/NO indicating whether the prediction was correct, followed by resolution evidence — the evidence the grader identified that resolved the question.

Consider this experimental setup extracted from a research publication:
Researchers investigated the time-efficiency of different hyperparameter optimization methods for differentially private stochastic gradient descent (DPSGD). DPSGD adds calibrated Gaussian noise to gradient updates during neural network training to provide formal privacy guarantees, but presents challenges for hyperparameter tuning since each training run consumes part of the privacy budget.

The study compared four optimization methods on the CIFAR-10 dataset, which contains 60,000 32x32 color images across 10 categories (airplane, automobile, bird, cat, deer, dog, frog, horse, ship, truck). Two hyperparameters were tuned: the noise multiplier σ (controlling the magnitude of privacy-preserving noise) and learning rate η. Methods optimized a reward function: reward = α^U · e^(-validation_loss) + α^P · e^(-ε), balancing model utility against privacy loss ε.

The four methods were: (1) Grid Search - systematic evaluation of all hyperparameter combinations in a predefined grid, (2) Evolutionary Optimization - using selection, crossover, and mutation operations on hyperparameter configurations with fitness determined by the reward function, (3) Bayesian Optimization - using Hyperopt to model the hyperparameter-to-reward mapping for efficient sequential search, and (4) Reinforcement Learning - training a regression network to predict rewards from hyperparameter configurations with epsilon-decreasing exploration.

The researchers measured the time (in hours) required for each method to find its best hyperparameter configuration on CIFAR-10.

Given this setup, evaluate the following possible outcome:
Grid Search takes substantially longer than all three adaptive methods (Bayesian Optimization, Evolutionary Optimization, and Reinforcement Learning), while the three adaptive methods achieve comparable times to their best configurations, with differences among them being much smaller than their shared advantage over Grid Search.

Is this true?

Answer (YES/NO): NO